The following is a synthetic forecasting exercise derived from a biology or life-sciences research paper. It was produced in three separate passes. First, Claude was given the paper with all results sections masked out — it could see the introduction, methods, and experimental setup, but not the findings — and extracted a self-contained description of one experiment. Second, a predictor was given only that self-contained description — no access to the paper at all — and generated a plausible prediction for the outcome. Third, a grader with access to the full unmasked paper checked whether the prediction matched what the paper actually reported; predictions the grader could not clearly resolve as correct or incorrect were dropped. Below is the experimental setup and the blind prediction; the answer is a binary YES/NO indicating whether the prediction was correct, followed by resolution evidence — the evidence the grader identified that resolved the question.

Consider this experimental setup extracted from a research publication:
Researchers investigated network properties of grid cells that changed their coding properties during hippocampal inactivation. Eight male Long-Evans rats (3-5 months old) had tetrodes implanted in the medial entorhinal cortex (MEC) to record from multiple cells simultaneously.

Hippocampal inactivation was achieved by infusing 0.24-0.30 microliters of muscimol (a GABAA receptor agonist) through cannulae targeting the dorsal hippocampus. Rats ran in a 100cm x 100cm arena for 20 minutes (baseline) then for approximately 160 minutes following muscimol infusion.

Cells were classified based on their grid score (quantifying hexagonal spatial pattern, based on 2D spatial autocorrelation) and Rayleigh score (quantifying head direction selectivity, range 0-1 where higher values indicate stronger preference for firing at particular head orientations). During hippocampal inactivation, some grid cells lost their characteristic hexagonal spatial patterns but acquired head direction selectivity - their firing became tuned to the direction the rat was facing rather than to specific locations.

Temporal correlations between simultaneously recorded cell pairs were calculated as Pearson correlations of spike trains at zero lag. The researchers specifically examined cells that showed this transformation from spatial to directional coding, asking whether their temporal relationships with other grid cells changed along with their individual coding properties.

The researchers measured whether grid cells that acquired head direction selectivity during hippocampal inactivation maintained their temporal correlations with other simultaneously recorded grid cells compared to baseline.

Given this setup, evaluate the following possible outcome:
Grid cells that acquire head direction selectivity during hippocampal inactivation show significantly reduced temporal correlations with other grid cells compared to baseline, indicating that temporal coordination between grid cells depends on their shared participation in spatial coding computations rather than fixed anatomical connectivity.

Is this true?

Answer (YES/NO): NO